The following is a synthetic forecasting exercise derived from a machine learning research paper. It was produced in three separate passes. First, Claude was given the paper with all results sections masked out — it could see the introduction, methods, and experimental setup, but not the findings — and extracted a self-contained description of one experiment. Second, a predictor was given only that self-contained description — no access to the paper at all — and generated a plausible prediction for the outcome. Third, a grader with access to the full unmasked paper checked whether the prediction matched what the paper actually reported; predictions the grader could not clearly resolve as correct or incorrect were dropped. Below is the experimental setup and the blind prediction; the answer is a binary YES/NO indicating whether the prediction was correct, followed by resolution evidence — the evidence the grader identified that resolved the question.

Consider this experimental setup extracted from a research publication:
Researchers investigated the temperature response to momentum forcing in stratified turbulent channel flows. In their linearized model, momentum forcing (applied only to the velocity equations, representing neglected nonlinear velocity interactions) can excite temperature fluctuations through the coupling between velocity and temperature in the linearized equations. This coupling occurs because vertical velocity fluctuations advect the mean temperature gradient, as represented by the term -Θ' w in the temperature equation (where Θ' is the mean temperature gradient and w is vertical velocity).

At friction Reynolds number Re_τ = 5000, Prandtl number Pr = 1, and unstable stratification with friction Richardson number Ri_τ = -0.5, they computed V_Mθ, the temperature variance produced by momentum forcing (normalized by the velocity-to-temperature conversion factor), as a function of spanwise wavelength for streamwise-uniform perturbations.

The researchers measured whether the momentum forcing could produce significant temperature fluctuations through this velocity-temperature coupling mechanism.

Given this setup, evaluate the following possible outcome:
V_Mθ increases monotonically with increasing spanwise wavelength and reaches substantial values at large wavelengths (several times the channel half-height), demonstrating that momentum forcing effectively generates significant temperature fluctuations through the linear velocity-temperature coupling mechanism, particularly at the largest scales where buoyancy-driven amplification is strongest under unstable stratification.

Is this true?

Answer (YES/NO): NO